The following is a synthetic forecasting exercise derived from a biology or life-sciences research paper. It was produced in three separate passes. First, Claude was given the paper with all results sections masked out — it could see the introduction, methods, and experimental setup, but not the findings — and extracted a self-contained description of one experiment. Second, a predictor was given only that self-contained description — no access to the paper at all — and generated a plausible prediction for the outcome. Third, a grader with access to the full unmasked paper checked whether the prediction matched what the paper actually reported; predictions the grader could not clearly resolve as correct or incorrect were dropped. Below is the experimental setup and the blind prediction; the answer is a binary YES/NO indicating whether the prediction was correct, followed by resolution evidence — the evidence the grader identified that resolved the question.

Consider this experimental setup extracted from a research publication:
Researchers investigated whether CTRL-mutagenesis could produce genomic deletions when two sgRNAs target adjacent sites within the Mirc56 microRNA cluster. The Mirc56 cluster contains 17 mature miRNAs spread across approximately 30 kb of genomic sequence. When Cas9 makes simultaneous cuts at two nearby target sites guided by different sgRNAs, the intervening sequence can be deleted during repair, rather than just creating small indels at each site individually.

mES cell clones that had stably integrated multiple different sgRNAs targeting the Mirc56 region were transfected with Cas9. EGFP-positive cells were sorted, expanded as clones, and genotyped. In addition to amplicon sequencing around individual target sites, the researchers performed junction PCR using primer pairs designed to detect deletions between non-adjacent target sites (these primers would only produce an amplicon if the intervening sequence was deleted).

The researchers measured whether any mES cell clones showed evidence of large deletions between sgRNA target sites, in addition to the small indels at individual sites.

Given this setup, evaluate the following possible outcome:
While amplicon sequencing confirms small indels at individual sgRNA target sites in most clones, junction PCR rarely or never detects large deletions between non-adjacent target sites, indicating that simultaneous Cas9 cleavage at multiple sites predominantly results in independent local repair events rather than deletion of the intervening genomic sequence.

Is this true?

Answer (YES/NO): NO